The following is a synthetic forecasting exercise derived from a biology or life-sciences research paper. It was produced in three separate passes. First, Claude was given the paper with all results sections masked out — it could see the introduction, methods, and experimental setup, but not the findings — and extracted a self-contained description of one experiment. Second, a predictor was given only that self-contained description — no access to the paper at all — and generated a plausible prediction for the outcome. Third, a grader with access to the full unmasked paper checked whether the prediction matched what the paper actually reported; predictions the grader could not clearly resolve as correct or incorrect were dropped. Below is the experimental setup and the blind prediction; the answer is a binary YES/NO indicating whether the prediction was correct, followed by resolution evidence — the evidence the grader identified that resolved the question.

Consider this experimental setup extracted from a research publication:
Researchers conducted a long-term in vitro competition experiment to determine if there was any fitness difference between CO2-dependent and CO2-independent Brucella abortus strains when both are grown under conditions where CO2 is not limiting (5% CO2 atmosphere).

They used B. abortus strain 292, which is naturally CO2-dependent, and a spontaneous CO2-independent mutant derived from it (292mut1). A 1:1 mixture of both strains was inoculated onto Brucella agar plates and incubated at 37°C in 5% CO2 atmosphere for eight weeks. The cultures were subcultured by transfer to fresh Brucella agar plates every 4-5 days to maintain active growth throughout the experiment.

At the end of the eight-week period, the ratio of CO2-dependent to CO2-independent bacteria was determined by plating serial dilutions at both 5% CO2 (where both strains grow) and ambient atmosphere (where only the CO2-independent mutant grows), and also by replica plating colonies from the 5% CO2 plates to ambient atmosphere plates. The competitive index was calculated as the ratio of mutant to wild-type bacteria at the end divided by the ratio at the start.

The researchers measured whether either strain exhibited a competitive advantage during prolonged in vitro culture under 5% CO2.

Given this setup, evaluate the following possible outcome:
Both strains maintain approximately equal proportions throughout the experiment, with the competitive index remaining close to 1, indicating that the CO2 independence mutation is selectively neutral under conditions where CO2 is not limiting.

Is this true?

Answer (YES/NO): YES